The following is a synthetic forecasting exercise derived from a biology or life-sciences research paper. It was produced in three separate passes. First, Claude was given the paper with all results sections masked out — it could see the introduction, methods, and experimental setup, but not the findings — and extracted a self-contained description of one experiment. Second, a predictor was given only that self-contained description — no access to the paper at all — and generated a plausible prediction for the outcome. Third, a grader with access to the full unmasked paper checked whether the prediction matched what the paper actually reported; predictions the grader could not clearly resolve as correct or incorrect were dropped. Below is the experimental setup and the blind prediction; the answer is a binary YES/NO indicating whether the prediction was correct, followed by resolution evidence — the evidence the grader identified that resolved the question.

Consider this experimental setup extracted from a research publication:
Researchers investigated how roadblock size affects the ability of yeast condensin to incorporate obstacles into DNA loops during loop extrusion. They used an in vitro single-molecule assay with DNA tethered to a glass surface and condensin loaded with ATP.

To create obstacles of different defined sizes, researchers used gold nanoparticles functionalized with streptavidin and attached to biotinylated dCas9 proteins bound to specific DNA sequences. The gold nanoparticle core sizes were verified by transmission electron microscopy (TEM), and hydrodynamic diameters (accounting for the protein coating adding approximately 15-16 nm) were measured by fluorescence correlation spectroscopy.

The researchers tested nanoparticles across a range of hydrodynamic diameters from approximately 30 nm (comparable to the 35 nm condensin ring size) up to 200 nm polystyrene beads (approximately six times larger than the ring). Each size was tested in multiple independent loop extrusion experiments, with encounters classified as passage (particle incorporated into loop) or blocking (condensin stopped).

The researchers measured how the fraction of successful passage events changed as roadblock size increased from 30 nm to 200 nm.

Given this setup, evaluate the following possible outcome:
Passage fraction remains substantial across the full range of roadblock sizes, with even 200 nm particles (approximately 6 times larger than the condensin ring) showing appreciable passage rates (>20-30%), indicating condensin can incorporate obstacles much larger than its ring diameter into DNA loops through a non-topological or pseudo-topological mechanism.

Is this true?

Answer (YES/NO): YES